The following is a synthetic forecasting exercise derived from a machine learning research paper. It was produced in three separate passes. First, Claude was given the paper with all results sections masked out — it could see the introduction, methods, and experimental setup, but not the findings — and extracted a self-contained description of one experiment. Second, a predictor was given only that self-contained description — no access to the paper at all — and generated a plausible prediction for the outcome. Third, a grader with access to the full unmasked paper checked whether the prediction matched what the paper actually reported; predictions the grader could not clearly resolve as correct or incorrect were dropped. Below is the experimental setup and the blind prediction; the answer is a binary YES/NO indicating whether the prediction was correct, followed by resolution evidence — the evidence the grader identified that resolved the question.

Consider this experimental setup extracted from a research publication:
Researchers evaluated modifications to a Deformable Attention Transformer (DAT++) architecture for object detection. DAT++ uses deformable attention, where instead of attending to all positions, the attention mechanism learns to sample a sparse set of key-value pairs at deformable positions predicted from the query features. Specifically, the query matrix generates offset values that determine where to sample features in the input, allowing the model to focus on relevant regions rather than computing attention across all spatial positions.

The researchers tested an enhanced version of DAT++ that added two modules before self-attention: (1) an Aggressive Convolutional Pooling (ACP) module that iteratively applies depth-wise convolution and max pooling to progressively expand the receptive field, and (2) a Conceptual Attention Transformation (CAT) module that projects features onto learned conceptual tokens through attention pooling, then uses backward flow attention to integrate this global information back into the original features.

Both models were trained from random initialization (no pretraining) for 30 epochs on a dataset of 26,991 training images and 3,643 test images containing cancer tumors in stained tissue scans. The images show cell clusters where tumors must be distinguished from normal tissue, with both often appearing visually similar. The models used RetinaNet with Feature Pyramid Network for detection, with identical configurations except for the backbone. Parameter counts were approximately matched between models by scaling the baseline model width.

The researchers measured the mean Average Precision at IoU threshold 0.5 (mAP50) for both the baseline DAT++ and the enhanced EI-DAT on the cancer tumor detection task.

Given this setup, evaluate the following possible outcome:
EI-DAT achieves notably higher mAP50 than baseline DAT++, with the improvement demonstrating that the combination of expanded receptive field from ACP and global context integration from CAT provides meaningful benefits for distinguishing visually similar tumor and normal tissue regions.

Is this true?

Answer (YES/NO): YES